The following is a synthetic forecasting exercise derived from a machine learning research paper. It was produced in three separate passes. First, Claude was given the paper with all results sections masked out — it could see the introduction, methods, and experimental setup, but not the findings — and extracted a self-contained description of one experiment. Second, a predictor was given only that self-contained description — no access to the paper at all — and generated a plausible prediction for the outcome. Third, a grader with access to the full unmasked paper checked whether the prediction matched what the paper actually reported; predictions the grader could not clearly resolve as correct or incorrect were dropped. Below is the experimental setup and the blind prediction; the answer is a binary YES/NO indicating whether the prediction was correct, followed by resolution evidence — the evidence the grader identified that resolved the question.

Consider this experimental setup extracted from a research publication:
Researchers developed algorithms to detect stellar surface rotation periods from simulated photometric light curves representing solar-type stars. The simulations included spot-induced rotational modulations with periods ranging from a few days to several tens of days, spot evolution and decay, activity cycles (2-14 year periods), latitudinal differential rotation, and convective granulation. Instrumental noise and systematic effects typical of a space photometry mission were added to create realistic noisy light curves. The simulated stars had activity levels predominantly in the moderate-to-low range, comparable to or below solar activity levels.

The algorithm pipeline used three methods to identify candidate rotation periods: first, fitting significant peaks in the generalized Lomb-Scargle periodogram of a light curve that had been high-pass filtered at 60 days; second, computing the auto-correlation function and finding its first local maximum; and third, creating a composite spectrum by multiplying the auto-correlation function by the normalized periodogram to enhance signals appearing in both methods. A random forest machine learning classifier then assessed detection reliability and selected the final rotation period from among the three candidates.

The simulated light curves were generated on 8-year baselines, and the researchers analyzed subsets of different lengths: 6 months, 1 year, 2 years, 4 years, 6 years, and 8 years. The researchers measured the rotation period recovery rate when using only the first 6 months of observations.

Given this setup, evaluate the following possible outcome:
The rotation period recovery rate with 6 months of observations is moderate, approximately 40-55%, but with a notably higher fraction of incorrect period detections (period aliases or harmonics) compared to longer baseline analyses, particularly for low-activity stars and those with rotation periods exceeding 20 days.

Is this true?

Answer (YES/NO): NO